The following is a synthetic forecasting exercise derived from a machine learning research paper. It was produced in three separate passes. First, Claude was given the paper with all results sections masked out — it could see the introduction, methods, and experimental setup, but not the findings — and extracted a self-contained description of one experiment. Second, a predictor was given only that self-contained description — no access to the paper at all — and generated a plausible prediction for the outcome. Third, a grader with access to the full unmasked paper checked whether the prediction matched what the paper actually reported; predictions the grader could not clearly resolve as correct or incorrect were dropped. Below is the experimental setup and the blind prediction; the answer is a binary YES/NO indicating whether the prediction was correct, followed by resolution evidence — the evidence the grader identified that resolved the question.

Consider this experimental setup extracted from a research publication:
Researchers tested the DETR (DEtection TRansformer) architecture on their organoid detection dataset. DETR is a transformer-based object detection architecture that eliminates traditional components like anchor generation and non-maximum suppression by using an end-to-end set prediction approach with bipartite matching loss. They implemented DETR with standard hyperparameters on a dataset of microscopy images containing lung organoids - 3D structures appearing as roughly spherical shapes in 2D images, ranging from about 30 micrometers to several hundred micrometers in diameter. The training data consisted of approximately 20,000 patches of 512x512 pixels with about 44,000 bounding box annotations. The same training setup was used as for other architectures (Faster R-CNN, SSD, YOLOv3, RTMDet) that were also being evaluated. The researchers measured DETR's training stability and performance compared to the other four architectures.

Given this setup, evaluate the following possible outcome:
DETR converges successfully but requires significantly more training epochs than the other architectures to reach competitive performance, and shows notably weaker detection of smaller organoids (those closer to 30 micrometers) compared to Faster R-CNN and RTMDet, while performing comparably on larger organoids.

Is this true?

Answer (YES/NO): NO